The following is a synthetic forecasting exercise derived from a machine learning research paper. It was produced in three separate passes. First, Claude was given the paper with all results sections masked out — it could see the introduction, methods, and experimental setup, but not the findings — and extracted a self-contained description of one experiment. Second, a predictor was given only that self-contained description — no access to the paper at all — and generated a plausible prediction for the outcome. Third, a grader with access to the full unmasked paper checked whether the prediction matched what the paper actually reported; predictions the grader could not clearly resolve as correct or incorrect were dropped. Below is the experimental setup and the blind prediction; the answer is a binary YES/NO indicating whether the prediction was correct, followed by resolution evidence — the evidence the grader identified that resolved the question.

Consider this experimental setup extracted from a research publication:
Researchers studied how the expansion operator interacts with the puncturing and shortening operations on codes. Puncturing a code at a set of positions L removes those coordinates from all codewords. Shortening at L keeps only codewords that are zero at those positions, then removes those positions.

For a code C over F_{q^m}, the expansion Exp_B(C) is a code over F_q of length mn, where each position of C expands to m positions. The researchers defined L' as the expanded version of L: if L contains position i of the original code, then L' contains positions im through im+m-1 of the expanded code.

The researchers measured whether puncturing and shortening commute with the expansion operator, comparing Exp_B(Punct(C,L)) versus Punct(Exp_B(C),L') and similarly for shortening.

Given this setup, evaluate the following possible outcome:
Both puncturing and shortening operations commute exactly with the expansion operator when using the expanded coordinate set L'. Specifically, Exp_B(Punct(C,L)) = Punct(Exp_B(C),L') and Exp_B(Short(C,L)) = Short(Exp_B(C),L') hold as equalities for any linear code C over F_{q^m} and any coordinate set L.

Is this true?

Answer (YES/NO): YES